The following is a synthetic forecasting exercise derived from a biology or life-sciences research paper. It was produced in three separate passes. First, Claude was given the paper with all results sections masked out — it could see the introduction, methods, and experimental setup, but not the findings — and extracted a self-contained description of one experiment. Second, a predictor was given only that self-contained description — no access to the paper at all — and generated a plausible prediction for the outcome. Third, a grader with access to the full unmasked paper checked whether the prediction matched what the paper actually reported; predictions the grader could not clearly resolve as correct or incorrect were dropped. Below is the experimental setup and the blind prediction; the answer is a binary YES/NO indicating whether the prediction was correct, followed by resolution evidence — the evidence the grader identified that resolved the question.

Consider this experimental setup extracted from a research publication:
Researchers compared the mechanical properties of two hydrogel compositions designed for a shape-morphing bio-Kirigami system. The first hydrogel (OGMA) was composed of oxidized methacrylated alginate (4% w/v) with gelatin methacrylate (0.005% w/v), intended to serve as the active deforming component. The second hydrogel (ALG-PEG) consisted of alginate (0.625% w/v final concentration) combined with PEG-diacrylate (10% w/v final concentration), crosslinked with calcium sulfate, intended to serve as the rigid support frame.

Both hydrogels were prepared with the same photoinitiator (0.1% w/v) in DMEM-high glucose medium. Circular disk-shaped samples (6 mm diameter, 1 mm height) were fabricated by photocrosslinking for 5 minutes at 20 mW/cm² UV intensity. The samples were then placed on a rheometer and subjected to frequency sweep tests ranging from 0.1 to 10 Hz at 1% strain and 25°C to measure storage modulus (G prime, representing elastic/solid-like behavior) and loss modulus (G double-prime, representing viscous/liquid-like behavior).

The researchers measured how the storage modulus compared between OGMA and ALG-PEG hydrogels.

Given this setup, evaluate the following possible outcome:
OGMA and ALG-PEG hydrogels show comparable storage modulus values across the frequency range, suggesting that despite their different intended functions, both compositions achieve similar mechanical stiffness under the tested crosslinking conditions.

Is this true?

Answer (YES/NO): NO